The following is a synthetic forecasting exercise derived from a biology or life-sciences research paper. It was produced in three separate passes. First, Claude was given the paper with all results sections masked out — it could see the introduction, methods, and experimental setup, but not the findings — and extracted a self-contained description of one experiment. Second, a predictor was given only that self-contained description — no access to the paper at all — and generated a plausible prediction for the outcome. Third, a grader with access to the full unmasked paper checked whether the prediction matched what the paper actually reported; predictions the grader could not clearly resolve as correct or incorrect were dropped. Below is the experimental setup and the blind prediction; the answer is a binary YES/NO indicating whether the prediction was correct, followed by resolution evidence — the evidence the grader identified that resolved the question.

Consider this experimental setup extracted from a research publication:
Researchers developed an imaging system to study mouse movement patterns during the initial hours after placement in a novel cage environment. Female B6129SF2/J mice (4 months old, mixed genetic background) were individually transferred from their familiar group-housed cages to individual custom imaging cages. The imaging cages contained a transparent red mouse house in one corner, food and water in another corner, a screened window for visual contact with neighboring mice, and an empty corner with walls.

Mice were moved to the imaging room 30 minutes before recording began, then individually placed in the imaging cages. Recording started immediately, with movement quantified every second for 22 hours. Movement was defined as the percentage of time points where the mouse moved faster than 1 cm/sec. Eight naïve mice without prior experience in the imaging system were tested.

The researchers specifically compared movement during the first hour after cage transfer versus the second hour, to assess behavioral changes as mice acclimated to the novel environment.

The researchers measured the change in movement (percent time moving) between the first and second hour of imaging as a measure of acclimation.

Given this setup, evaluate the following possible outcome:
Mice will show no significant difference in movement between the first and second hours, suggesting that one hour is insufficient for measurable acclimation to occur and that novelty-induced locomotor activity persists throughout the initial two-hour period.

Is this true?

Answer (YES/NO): NO